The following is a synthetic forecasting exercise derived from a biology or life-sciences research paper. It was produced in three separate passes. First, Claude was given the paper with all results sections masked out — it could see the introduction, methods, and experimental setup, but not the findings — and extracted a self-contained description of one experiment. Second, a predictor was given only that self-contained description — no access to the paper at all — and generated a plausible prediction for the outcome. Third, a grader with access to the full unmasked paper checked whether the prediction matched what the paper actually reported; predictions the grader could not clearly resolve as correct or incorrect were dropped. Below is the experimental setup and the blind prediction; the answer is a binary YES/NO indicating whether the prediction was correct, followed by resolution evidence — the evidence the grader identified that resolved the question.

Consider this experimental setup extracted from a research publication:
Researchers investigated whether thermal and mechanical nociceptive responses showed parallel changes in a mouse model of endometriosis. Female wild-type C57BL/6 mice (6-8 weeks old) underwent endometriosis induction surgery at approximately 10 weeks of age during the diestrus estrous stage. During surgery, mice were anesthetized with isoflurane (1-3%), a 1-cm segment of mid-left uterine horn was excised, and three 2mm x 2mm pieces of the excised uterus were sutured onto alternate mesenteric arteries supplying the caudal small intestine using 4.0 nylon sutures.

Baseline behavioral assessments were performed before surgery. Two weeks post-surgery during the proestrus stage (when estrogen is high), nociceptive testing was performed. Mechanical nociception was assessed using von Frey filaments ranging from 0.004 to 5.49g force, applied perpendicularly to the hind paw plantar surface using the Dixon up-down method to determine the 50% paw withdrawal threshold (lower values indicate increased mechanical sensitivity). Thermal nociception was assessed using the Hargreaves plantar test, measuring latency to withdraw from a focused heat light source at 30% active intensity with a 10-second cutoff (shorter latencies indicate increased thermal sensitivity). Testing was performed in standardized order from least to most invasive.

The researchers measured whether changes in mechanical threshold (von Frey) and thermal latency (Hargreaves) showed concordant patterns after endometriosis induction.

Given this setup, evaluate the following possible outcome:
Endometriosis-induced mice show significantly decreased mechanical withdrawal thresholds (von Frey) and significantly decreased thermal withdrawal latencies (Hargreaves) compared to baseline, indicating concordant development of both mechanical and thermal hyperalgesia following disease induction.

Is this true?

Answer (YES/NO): YES